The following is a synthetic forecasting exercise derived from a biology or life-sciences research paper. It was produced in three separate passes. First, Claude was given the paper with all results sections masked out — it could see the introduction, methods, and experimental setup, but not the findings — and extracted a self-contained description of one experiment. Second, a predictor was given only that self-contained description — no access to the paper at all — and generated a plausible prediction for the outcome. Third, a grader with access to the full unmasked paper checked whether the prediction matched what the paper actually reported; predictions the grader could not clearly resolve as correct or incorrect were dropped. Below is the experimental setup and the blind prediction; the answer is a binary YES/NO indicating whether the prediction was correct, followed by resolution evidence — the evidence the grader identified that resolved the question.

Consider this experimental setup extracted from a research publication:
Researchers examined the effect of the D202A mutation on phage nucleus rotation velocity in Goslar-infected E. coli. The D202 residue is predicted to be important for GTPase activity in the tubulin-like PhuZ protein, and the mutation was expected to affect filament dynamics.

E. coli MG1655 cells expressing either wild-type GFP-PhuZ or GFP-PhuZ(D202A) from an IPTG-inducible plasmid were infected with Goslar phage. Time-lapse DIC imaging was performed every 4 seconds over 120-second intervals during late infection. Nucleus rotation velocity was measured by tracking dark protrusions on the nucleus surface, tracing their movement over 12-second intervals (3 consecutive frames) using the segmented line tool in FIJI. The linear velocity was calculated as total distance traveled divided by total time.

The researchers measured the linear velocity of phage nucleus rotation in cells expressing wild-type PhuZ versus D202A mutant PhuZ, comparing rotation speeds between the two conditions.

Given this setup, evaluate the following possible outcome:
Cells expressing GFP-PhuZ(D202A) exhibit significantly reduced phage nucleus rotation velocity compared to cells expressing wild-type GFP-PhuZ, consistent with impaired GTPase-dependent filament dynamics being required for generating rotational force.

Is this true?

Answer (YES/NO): YES